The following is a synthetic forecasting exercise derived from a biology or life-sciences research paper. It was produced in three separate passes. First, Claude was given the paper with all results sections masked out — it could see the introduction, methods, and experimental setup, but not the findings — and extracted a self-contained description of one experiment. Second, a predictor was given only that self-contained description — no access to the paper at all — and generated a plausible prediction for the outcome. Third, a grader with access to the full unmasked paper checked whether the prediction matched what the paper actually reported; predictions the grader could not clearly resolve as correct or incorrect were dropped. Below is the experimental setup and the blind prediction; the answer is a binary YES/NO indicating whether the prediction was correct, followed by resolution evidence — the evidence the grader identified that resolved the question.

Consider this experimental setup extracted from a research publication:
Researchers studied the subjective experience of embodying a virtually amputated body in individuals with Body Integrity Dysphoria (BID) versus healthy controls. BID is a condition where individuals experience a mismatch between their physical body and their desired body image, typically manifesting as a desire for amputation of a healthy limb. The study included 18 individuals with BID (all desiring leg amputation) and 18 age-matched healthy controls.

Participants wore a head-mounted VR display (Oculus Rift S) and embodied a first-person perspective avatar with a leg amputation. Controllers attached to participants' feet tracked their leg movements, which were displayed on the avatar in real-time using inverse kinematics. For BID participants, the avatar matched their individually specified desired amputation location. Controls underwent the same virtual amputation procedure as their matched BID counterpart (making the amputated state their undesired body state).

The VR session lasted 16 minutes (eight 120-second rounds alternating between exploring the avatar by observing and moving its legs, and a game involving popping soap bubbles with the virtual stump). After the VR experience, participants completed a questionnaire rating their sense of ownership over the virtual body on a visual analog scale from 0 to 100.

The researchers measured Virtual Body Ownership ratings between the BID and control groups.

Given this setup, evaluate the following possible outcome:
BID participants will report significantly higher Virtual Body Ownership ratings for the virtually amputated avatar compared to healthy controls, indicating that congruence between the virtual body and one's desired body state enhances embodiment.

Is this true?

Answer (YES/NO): YES